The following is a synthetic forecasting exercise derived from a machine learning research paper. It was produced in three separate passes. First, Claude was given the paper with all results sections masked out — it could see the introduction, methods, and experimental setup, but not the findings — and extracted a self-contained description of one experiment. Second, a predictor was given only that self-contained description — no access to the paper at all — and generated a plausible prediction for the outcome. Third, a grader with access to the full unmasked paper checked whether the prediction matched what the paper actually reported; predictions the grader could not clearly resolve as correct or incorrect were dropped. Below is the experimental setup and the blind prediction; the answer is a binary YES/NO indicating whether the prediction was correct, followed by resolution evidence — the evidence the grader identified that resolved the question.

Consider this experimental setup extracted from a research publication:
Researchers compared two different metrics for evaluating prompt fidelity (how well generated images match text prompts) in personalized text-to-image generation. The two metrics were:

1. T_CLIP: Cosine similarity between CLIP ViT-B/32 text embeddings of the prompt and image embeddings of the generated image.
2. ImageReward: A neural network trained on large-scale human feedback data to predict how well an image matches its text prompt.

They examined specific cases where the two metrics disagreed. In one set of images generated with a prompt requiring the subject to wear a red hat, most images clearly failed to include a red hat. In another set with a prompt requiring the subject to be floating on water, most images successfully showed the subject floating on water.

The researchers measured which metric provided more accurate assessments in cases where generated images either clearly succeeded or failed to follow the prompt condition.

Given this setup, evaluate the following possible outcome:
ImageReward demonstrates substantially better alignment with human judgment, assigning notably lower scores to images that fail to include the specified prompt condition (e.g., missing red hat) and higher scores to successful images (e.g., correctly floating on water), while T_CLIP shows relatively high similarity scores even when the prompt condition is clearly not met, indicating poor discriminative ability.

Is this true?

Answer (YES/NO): YES